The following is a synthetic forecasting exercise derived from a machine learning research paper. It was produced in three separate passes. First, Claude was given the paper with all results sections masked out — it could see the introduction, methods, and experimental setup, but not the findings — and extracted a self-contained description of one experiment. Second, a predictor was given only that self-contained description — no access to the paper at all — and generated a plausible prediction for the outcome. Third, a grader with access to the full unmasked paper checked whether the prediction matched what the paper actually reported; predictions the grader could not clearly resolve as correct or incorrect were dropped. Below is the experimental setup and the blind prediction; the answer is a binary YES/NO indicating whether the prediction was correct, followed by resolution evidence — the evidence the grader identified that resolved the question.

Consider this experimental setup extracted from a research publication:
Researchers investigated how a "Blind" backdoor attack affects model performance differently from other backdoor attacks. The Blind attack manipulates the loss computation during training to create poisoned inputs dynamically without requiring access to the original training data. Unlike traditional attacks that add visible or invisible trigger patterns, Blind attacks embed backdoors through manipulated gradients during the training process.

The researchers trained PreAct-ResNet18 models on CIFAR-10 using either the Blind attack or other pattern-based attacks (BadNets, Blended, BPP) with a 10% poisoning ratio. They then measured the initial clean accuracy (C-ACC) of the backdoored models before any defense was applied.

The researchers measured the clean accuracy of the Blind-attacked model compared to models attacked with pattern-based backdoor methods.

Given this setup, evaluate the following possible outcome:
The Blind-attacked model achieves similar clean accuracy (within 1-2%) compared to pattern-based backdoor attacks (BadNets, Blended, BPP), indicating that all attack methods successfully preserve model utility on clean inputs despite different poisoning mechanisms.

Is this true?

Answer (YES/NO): NO